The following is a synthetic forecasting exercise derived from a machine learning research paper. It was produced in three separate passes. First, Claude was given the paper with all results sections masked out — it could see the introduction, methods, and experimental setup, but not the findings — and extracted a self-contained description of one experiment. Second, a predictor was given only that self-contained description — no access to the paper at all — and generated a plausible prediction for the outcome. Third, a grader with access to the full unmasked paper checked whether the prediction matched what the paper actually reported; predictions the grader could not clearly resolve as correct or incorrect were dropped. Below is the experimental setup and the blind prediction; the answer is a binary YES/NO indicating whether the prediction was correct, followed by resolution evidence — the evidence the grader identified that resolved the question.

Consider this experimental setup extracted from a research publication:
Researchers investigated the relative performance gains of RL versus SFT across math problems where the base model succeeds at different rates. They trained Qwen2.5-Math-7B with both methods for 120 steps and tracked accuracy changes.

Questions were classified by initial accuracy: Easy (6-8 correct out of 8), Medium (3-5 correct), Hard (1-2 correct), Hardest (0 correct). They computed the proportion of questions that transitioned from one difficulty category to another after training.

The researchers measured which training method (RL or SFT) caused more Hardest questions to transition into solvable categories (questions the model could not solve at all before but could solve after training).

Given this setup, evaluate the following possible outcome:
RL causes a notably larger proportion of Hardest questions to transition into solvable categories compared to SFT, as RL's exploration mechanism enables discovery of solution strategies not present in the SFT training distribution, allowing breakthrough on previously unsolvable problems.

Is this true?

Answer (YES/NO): NO